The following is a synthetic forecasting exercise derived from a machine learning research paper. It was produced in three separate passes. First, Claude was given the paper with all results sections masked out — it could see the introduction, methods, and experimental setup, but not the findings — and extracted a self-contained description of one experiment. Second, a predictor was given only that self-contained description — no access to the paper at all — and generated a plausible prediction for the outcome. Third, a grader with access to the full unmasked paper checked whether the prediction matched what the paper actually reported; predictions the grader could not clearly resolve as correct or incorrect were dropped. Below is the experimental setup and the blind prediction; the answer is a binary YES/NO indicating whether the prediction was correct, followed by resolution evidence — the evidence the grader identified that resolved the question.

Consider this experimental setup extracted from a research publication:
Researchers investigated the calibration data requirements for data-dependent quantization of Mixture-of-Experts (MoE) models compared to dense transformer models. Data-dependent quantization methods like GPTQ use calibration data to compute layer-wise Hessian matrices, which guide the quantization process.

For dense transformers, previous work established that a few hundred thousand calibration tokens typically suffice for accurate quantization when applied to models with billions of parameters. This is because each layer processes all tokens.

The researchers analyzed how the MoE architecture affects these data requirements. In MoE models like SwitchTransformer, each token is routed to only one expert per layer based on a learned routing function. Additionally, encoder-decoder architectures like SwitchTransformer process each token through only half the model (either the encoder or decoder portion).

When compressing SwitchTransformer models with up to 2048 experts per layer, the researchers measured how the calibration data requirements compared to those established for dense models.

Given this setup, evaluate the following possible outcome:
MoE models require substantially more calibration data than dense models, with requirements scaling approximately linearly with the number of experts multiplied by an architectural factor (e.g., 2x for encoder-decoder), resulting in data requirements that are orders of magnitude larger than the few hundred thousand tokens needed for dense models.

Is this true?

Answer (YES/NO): YES